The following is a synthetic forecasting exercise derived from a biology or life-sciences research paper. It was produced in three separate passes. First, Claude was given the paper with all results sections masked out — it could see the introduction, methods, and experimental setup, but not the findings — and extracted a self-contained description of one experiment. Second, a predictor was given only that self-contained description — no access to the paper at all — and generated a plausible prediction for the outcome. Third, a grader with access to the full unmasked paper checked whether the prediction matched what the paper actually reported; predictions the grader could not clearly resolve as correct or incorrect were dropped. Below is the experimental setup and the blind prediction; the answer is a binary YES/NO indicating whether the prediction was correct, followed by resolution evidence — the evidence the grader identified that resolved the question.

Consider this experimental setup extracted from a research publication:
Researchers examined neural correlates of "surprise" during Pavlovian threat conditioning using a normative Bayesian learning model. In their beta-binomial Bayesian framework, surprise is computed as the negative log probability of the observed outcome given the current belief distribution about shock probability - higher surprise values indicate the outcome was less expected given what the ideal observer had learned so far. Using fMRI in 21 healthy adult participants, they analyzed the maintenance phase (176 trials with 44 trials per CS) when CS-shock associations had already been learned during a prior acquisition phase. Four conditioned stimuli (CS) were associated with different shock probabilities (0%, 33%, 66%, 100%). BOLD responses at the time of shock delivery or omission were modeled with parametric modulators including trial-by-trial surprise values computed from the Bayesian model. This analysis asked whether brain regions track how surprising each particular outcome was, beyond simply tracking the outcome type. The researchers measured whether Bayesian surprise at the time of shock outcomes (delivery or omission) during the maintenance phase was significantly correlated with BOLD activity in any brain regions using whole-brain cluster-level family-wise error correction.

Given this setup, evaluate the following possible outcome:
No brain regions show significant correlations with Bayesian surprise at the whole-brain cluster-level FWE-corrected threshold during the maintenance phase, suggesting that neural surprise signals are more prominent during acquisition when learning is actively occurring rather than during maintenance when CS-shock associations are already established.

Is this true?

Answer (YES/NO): NO